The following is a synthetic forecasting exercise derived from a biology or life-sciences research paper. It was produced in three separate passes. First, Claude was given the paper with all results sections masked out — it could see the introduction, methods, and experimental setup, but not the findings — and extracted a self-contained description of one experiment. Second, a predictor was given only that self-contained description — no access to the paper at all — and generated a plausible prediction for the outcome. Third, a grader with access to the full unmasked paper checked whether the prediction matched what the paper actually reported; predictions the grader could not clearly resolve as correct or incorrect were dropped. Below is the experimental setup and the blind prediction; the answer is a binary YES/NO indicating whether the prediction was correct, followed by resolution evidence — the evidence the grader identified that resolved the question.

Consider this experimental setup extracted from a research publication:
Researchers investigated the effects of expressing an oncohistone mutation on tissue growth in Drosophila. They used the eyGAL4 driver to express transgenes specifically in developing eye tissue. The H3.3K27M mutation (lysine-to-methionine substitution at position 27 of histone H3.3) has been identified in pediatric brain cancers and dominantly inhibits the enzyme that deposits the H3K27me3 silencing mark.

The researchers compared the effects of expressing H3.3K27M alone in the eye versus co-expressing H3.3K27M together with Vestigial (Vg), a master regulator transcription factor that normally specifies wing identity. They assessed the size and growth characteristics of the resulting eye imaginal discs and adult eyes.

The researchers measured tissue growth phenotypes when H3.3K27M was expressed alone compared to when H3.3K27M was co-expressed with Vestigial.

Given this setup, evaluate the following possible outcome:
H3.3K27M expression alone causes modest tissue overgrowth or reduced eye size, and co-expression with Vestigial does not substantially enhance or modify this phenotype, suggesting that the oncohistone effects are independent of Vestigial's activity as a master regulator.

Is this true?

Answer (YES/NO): NO